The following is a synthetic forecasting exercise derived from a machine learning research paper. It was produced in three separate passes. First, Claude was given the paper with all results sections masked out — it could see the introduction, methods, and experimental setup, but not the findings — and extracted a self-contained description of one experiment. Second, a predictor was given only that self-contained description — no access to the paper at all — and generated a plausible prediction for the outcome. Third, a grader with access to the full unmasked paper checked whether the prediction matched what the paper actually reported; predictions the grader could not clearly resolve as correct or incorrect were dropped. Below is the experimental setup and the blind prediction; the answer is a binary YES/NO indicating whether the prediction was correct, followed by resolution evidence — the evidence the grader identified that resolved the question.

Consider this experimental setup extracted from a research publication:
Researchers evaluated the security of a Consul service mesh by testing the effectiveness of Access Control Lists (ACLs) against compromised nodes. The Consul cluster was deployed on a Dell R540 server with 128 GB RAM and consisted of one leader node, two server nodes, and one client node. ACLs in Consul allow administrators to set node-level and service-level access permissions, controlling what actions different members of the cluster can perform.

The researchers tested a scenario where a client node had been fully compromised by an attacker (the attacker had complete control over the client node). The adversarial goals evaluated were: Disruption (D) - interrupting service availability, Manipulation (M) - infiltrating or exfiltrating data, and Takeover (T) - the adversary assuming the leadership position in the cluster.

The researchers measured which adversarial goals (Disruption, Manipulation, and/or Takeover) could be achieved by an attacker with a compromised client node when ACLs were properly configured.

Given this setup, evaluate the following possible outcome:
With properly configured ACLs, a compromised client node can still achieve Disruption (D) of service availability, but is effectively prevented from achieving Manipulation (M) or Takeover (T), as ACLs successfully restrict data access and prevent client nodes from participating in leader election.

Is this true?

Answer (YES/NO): YES